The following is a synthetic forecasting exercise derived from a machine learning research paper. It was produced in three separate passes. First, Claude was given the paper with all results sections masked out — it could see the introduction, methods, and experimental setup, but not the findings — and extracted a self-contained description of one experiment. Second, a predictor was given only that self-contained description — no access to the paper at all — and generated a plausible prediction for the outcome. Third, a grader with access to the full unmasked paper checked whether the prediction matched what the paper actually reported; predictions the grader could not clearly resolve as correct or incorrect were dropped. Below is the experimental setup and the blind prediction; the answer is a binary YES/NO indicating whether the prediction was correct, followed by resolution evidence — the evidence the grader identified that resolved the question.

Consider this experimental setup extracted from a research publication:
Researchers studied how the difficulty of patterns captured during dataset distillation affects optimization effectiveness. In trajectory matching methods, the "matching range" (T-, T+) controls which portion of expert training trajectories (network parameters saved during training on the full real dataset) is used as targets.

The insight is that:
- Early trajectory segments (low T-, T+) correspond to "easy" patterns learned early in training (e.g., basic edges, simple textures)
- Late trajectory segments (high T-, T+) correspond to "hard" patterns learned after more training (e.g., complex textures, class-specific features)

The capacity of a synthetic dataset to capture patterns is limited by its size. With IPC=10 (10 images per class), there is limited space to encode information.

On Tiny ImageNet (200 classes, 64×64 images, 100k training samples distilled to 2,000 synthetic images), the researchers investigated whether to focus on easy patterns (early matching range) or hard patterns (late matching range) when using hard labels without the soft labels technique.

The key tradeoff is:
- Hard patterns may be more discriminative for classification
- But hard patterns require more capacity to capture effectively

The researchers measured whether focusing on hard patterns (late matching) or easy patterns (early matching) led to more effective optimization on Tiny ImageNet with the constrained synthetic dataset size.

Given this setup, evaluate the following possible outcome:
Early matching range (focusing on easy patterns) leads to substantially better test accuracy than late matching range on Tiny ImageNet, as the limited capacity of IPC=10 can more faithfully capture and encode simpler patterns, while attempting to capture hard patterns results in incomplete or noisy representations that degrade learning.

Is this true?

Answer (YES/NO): YES